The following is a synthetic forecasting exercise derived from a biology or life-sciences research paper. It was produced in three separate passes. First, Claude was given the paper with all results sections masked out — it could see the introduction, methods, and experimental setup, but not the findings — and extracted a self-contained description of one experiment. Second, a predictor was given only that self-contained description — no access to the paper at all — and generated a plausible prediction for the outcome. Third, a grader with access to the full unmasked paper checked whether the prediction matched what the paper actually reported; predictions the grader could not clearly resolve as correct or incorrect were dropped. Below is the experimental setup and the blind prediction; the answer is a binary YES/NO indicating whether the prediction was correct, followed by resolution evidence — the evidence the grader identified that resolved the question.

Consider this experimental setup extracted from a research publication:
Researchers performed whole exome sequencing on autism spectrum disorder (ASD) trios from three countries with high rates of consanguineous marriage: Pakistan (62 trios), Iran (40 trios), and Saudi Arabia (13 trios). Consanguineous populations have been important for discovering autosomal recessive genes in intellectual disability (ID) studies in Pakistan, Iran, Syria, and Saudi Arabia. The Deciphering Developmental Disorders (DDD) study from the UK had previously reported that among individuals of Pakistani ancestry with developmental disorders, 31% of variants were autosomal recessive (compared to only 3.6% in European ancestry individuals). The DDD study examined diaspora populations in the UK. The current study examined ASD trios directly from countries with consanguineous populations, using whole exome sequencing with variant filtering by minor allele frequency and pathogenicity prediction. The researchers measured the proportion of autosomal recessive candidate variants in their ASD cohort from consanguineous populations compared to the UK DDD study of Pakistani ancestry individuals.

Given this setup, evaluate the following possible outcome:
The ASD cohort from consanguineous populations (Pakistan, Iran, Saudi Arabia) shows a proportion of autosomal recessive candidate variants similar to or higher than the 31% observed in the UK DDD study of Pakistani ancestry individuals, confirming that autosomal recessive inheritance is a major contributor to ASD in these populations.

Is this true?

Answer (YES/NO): YES